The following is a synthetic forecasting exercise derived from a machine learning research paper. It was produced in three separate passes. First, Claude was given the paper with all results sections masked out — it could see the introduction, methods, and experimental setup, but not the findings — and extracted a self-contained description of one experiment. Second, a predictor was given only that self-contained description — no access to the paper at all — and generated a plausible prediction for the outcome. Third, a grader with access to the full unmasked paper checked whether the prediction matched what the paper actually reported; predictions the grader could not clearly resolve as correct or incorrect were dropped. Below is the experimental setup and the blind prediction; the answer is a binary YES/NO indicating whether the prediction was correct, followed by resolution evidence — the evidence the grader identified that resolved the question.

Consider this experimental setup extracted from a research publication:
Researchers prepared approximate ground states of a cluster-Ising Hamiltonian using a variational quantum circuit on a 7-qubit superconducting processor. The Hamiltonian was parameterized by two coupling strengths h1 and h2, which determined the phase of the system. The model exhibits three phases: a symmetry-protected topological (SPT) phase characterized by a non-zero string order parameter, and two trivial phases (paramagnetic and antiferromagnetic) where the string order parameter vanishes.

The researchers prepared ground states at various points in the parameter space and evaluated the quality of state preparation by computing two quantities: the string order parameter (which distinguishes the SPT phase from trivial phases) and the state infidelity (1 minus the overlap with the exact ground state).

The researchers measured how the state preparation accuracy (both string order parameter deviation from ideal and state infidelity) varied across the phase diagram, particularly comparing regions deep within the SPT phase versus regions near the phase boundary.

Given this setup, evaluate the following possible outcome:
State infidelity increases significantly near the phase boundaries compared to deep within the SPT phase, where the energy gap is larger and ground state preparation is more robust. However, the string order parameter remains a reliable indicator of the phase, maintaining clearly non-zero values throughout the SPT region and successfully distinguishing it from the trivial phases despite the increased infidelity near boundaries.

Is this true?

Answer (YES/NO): NO